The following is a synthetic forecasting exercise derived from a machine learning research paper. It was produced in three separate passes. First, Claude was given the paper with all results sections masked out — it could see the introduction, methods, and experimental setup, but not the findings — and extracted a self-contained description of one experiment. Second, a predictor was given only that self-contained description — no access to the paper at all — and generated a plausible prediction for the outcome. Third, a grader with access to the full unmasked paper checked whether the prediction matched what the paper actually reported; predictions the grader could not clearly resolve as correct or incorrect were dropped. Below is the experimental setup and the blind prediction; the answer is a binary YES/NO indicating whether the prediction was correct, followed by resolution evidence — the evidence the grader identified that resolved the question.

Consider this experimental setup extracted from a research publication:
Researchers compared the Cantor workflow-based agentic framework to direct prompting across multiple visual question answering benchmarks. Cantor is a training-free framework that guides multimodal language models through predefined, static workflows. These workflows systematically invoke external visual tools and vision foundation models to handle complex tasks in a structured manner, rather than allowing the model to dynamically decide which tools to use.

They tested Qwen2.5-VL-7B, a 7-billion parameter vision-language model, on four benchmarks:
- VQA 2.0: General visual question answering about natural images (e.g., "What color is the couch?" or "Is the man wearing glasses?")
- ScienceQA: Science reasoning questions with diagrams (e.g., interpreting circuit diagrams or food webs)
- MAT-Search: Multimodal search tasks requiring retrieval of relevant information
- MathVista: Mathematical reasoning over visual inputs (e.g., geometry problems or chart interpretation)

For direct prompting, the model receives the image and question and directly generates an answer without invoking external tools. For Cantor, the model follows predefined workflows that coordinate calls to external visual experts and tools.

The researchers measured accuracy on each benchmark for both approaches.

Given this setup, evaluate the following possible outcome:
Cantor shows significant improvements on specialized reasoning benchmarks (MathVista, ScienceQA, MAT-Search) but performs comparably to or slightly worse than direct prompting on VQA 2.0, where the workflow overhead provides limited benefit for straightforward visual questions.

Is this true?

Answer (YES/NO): NO